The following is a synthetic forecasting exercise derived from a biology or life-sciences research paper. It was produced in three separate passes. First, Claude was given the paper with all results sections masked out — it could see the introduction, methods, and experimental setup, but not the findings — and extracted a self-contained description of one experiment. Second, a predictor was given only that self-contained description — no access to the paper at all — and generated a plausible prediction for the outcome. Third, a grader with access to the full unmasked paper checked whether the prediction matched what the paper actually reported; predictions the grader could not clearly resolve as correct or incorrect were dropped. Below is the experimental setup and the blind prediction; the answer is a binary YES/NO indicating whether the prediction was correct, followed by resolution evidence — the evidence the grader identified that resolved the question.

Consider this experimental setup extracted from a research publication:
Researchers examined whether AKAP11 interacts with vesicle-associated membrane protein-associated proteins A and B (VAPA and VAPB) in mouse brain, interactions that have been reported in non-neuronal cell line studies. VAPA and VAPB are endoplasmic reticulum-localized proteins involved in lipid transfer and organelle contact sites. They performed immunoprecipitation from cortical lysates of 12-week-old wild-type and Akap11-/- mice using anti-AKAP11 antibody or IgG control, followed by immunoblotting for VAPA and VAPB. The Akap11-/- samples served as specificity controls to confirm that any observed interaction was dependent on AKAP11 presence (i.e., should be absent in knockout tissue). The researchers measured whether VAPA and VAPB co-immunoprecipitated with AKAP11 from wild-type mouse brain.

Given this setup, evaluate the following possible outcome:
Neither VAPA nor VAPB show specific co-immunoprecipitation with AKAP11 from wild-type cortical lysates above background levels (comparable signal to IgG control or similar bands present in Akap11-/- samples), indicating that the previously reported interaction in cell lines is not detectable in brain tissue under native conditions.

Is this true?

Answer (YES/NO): NO